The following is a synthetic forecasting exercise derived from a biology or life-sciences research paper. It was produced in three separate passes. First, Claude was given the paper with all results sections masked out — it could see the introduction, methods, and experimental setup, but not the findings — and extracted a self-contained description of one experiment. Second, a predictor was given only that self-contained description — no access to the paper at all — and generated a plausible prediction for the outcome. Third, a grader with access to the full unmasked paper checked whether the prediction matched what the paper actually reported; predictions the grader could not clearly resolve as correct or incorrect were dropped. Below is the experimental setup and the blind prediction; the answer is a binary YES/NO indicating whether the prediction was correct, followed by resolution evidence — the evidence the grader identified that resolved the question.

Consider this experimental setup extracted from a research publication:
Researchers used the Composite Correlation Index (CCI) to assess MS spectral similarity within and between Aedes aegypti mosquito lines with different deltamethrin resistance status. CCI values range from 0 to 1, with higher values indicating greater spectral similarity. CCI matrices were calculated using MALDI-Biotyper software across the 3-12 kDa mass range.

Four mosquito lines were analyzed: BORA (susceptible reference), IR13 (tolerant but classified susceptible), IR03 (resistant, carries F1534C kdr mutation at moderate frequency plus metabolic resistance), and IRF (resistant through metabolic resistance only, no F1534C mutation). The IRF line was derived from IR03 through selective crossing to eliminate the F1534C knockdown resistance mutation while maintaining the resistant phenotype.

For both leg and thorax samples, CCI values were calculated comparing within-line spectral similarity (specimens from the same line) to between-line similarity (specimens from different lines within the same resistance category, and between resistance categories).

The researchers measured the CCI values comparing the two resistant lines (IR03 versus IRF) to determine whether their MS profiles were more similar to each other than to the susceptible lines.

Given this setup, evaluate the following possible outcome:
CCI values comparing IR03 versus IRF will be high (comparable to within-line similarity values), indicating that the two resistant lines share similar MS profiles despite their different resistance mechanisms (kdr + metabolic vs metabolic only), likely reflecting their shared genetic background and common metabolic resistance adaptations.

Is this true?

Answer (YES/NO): NO